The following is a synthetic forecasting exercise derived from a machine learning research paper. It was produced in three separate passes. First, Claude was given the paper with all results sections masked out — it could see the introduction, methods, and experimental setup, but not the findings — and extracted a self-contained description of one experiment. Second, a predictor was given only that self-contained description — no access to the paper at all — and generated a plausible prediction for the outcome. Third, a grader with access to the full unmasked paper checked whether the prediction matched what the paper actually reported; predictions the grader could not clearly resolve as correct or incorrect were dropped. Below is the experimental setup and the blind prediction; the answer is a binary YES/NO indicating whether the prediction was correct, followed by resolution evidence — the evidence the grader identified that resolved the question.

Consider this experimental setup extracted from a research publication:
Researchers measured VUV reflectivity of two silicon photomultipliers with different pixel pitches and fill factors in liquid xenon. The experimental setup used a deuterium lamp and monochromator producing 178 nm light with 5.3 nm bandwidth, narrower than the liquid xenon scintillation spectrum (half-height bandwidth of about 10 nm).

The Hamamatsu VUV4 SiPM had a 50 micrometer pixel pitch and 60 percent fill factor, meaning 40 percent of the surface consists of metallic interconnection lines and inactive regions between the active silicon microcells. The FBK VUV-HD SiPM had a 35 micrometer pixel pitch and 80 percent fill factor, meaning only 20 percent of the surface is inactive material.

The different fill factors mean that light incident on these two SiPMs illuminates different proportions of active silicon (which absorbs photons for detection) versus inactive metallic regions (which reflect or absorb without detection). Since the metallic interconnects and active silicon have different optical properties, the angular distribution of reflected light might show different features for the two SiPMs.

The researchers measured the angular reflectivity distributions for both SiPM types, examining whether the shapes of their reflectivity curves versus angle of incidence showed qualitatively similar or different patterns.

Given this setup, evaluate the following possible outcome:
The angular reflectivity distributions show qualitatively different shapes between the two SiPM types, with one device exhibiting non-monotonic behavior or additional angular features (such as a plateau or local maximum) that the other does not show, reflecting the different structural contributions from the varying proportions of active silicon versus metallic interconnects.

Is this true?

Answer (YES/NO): NO